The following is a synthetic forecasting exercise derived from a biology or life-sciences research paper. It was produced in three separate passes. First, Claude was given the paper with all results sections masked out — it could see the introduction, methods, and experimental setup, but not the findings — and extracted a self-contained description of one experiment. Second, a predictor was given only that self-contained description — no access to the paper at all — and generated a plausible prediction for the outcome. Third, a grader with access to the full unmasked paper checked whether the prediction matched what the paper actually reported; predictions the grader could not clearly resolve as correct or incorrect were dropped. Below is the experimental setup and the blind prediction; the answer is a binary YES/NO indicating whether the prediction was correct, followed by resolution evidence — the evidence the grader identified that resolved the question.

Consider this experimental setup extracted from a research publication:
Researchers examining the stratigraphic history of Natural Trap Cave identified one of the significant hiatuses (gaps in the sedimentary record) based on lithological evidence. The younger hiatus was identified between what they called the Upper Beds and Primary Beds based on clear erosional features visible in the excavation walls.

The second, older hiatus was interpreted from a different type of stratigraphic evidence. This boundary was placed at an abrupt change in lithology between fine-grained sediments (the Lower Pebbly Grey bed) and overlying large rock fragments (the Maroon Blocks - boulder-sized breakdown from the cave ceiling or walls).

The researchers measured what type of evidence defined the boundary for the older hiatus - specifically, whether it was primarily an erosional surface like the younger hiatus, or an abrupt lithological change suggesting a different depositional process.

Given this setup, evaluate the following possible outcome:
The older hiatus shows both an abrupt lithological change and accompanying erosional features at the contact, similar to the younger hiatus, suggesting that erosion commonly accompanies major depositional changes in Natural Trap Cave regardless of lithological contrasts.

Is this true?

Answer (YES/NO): NO